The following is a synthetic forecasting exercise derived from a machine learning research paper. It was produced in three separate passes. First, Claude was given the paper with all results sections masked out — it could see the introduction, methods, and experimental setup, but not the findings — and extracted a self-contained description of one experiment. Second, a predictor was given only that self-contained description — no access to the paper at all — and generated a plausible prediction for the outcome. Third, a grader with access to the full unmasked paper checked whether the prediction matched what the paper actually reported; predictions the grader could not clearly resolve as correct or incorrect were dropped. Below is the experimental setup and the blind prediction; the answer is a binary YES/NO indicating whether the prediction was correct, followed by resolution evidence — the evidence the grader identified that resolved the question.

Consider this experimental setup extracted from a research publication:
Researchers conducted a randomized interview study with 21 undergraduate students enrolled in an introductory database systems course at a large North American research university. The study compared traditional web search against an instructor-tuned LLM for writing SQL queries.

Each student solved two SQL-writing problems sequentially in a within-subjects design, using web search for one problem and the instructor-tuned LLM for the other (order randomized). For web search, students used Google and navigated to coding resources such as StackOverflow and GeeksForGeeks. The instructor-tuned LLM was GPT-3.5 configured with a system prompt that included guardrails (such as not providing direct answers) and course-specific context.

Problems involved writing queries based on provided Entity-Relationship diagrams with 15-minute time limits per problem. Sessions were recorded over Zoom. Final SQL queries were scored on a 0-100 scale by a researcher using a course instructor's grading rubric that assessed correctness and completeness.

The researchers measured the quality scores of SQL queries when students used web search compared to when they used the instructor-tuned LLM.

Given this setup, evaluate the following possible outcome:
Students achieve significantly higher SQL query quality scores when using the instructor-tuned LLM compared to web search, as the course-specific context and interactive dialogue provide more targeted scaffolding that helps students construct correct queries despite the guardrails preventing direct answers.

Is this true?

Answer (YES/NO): NO